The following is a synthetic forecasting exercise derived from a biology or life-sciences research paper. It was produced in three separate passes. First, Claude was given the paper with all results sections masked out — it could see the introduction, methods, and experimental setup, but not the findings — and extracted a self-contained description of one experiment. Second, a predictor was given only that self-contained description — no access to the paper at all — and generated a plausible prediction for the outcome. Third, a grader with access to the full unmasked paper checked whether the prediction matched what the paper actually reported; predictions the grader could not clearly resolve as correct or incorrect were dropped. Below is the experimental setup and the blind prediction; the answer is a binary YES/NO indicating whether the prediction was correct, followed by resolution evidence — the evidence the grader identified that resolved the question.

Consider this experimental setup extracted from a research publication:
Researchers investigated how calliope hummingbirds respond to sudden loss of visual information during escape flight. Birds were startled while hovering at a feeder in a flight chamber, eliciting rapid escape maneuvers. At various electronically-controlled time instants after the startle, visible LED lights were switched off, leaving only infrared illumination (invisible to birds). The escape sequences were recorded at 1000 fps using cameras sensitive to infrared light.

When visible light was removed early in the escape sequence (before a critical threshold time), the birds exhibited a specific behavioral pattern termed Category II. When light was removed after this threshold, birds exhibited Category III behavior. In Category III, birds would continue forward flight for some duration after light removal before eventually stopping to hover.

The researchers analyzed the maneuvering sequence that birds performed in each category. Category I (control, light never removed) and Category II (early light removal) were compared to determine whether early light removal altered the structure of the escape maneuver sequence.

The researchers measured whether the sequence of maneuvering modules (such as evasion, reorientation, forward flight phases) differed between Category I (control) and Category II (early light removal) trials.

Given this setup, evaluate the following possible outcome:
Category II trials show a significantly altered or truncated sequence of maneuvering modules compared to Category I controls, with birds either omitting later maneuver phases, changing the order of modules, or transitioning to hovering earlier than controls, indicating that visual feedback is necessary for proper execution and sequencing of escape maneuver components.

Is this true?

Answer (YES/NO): NO